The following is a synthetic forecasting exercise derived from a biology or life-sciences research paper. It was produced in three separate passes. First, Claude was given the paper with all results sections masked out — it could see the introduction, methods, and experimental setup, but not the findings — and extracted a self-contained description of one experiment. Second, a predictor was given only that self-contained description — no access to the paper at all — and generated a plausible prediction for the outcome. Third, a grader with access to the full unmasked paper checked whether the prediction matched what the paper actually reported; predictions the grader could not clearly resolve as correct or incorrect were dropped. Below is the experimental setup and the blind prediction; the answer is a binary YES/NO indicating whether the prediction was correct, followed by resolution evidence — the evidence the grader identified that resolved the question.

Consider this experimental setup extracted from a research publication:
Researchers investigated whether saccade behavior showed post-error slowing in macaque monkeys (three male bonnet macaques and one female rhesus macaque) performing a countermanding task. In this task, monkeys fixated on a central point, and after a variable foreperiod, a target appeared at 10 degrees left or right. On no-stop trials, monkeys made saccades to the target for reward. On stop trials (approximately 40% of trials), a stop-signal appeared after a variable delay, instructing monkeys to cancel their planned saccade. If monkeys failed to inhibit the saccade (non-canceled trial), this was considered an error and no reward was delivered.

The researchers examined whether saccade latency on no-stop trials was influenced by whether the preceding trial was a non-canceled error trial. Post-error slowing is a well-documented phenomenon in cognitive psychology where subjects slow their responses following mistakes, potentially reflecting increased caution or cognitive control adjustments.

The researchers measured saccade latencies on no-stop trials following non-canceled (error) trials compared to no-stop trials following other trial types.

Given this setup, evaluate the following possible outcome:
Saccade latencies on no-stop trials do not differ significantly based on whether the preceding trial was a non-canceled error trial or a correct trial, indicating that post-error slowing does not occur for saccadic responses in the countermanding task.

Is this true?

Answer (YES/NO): YES